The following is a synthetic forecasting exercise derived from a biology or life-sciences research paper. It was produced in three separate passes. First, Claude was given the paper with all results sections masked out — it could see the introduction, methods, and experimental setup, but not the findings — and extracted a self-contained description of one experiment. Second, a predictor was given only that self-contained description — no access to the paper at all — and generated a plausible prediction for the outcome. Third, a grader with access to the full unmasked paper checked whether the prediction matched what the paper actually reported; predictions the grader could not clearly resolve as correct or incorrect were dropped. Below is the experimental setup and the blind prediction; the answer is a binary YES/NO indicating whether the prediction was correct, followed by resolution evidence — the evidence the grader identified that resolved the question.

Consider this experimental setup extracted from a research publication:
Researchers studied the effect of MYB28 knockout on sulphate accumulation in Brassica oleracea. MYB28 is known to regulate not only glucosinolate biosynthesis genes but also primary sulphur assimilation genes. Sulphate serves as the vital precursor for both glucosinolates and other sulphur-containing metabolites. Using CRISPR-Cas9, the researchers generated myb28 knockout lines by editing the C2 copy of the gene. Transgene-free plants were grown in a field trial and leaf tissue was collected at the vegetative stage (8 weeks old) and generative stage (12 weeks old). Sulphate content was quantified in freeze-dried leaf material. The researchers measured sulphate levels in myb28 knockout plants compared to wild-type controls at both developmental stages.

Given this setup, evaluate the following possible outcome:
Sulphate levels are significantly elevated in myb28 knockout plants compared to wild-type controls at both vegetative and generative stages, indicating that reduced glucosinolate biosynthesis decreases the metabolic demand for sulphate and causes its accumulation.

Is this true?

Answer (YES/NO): NO